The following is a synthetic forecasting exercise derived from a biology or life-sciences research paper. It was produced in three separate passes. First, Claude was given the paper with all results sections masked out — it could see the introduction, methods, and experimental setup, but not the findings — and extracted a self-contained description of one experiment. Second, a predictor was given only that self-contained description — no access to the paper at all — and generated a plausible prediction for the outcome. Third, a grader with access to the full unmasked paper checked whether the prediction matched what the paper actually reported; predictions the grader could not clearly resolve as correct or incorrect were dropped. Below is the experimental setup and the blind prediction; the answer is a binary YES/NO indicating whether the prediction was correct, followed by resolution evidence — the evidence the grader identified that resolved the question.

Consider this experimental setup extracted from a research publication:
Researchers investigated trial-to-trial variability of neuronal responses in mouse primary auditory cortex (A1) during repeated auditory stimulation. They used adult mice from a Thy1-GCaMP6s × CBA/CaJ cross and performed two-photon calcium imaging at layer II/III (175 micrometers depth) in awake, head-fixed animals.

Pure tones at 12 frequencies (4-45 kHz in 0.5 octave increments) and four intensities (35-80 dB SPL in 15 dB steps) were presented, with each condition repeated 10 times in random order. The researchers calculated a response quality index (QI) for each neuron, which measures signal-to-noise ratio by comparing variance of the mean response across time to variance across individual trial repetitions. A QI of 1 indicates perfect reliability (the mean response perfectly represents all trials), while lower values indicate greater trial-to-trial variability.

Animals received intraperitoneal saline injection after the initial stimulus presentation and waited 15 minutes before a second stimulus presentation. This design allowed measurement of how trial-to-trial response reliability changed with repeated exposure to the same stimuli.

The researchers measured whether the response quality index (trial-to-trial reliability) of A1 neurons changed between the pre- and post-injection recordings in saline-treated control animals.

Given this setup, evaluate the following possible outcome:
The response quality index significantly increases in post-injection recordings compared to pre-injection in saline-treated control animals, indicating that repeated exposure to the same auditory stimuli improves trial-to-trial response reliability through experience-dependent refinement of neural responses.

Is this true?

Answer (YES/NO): NO